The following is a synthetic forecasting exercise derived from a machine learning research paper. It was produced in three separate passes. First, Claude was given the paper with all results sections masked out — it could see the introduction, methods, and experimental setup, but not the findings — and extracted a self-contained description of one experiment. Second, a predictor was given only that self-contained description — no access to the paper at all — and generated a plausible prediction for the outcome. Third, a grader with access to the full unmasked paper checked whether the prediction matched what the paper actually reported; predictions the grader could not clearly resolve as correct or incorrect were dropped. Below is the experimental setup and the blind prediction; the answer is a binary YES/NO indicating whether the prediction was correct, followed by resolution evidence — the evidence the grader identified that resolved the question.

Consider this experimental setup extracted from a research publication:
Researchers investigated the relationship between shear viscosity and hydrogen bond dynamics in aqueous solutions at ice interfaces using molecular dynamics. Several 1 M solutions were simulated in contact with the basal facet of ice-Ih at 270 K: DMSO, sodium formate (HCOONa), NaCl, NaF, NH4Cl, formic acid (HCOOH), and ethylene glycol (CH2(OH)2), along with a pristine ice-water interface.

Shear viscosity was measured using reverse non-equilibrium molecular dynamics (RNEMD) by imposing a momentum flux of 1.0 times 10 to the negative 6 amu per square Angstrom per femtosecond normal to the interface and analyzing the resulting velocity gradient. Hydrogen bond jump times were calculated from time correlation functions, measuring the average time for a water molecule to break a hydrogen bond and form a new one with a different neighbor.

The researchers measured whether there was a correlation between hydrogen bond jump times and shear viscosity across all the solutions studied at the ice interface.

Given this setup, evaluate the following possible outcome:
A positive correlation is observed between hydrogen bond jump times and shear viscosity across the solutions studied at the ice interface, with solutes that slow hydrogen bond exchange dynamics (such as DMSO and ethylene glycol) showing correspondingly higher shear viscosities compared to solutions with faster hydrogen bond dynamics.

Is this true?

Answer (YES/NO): YES